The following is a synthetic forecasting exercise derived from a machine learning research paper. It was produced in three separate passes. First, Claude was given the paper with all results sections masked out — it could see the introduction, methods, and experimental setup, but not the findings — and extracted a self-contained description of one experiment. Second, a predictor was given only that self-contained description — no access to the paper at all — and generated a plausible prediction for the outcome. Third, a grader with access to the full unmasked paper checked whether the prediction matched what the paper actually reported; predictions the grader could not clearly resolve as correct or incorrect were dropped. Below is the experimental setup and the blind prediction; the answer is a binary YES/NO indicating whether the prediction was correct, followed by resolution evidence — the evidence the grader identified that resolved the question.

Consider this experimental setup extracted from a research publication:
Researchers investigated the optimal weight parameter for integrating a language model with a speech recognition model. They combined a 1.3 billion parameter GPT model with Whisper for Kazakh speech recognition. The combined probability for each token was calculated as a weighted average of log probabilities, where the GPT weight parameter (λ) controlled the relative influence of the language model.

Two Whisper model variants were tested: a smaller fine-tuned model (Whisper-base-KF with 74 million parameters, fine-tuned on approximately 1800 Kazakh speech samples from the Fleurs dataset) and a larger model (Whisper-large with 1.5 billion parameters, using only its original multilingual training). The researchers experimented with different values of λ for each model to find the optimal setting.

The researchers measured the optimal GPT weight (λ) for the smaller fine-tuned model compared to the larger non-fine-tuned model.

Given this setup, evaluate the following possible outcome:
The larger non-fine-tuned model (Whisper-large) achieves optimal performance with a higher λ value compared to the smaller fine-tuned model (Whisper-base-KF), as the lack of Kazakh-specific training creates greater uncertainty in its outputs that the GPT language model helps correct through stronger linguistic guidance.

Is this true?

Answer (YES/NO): NO